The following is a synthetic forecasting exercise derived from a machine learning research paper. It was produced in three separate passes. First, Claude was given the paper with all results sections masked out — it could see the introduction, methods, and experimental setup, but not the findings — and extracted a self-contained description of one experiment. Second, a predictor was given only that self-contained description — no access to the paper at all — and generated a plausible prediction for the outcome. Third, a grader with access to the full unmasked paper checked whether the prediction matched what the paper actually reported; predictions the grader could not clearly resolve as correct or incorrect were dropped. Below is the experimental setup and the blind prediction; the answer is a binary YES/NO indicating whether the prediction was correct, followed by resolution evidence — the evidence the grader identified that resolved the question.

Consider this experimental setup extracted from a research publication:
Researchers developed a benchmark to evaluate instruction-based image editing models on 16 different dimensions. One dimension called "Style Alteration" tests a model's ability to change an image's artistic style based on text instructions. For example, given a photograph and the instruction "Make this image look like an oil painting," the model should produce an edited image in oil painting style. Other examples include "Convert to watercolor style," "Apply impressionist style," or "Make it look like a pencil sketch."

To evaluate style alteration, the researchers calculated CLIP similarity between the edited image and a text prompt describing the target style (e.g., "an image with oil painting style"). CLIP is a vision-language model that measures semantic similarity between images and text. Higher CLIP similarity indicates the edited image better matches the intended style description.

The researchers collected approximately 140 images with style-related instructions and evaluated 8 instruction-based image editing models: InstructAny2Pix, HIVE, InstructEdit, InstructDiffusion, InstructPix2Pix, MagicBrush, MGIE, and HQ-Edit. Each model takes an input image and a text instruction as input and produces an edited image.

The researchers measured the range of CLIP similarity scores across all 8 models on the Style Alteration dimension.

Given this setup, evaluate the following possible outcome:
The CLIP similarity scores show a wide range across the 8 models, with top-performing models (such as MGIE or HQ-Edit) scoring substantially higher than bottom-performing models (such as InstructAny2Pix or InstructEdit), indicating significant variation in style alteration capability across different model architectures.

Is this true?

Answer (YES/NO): NO